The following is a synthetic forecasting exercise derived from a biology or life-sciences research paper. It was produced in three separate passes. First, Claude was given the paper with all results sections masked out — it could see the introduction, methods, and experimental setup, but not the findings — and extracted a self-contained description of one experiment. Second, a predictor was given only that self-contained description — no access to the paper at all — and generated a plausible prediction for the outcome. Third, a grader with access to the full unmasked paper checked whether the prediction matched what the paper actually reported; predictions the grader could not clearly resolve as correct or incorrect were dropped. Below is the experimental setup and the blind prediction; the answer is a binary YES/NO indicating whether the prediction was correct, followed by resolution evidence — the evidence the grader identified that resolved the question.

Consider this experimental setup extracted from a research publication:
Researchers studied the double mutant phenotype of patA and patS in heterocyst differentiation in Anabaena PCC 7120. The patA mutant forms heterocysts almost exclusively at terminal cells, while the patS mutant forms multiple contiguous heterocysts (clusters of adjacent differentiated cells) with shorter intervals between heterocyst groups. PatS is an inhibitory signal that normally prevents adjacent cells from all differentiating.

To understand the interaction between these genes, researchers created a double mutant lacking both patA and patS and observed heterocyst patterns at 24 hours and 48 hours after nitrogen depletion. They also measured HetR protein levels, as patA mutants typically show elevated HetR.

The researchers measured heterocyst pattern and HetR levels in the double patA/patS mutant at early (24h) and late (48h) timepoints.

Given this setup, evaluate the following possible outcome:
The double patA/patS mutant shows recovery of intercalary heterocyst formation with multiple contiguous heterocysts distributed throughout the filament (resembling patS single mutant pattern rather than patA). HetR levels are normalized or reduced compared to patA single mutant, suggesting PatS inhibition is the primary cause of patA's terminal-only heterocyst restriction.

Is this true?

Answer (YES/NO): YES